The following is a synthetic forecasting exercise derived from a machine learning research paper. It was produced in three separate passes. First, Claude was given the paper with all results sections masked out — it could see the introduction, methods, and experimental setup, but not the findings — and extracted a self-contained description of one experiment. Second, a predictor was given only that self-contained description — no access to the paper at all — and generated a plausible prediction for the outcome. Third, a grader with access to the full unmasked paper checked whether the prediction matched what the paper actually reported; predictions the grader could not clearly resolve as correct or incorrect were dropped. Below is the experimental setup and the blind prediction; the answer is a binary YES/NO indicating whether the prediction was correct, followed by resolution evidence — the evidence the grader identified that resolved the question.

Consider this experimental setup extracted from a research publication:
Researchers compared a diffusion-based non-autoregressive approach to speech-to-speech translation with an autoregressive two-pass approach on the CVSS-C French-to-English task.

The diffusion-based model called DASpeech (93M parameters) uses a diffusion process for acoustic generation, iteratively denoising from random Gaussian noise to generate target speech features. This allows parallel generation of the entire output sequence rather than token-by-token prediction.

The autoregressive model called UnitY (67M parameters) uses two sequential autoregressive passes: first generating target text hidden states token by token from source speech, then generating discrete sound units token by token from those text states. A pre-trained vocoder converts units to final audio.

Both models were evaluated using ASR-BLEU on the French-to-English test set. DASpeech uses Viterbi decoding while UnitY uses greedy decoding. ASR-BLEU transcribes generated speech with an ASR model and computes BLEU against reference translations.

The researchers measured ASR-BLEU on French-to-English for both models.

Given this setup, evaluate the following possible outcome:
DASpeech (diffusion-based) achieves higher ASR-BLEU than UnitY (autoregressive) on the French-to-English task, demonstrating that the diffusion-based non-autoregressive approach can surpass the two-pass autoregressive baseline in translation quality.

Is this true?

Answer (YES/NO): NO